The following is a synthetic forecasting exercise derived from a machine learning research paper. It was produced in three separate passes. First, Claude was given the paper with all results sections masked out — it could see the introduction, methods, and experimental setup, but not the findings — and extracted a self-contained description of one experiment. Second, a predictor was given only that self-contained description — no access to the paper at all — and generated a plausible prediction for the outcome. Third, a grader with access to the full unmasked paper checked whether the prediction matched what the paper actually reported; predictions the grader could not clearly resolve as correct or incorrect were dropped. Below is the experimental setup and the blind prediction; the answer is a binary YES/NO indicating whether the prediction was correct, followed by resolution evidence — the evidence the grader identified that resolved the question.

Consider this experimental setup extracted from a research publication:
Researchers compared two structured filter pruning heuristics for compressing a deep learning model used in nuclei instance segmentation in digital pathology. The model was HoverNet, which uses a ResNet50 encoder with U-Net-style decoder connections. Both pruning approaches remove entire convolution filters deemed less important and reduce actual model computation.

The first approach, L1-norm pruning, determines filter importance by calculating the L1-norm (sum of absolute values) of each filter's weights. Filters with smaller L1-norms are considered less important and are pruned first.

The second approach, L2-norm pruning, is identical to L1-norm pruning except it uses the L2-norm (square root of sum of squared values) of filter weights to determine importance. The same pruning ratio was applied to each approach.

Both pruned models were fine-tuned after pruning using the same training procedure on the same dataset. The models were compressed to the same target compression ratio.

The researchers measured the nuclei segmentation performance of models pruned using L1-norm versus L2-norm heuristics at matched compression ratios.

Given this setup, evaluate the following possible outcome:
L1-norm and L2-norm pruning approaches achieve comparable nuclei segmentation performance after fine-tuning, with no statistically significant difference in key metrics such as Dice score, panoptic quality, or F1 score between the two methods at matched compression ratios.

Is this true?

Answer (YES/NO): YES